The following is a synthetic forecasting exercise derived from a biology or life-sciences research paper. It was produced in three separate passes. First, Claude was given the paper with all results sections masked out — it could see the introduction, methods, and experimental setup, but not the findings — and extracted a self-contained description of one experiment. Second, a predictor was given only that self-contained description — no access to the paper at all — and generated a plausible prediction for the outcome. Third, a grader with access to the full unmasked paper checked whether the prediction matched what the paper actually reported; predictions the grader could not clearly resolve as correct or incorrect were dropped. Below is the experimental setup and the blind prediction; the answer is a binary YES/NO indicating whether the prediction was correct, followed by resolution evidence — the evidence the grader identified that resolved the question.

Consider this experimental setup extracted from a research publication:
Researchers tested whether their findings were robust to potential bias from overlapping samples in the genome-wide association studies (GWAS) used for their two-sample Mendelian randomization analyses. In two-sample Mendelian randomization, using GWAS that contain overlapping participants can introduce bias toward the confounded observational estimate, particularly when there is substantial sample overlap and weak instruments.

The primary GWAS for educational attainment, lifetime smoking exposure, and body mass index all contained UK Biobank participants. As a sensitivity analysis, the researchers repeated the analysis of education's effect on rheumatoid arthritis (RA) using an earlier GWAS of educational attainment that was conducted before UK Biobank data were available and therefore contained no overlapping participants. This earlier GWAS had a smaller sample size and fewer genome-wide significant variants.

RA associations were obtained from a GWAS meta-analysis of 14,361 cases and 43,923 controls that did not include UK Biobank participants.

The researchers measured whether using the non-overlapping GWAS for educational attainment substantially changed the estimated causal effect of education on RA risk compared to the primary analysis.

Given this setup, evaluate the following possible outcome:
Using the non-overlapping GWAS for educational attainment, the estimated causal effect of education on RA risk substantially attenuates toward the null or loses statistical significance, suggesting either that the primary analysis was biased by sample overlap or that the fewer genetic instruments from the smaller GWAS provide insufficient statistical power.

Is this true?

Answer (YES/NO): NO